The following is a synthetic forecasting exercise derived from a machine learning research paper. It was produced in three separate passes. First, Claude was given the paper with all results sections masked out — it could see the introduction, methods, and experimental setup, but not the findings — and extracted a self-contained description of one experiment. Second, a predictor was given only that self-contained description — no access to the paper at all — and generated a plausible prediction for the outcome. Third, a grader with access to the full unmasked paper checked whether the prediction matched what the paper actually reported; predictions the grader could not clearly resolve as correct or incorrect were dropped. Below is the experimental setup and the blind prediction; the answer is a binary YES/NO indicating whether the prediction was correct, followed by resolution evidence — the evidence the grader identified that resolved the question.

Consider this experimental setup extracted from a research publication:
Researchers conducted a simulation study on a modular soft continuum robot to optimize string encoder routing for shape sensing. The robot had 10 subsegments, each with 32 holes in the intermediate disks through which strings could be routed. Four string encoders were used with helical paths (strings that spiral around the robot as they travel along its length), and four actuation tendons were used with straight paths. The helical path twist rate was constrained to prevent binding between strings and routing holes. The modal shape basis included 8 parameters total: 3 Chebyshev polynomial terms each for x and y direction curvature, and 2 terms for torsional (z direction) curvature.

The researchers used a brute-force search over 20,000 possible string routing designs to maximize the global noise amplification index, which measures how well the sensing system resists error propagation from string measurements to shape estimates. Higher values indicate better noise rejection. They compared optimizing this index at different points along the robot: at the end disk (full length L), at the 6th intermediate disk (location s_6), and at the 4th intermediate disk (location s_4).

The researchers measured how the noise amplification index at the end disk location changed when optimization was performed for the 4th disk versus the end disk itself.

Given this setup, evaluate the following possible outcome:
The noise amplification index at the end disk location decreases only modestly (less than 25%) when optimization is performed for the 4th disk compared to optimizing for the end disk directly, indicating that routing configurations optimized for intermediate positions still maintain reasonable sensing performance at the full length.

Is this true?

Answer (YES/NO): NO